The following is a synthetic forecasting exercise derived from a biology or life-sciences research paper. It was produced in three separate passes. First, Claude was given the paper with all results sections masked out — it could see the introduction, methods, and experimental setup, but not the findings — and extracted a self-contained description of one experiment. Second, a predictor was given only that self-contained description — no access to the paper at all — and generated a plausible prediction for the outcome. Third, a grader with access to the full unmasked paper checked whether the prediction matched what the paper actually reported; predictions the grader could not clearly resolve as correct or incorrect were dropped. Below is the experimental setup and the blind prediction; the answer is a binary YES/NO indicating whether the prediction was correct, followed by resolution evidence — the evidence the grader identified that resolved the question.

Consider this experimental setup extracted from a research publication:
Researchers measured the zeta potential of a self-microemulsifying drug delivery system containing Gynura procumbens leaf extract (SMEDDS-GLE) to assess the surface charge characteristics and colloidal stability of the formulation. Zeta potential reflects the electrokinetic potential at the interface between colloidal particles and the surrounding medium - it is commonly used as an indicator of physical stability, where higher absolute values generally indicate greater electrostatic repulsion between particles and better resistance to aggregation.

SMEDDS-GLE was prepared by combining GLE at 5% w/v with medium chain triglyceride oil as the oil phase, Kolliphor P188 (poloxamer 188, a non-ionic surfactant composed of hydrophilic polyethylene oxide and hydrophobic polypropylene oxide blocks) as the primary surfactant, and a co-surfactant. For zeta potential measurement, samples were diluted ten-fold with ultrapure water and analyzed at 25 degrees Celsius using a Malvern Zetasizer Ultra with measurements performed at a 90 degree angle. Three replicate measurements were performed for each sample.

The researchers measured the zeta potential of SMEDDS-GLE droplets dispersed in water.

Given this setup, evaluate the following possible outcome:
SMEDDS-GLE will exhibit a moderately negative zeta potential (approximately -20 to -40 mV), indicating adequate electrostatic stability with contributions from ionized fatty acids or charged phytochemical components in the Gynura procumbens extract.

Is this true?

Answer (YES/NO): NO